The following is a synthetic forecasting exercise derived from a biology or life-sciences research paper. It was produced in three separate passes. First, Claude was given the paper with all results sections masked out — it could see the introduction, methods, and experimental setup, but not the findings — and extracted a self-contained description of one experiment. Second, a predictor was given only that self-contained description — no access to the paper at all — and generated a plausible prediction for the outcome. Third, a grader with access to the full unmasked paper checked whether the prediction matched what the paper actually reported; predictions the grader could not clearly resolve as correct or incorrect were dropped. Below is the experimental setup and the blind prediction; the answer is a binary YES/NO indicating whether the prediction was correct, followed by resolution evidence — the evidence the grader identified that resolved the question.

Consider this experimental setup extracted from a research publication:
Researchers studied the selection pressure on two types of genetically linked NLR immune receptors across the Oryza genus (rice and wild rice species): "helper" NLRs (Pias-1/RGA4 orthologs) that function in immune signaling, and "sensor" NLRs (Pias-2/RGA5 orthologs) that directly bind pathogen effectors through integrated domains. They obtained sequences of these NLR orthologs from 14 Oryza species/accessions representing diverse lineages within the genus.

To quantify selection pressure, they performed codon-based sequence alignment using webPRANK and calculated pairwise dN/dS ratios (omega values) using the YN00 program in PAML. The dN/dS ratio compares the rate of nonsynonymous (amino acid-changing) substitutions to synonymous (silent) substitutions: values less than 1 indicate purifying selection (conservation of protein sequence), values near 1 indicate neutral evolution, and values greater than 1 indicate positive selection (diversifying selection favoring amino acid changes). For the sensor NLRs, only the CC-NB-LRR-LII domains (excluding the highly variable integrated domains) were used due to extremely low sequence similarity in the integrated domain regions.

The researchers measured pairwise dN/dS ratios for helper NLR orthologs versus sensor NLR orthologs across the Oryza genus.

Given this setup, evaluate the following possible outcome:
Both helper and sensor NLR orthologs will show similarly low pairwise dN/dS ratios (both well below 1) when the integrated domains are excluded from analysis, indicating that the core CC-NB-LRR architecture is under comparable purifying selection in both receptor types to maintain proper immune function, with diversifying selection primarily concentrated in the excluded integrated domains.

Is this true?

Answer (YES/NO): NO